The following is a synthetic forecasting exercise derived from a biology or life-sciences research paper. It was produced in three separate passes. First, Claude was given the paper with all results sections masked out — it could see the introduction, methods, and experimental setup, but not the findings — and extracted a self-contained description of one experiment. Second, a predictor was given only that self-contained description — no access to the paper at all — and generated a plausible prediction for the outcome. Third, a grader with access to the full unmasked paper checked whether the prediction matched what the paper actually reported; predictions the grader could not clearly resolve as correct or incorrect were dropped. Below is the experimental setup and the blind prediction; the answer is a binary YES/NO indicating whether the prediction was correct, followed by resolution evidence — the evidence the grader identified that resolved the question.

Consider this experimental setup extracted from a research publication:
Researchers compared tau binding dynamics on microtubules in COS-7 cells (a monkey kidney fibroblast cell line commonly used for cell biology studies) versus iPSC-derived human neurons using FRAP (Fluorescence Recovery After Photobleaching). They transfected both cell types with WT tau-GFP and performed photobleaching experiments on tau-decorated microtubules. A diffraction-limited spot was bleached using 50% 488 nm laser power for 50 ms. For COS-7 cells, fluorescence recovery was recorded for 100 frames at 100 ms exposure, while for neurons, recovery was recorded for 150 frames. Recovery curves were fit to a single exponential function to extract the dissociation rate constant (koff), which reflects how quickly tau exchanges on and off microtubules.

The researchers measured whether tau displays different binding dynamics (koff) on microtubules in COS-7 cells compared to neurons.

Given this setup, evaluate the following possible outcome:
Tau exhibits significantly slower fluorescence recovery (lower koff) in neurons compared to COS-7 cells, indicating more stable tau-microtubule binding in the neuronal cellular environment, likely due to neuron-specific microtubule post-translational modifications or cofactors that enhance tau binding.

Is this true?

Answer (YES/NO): NO